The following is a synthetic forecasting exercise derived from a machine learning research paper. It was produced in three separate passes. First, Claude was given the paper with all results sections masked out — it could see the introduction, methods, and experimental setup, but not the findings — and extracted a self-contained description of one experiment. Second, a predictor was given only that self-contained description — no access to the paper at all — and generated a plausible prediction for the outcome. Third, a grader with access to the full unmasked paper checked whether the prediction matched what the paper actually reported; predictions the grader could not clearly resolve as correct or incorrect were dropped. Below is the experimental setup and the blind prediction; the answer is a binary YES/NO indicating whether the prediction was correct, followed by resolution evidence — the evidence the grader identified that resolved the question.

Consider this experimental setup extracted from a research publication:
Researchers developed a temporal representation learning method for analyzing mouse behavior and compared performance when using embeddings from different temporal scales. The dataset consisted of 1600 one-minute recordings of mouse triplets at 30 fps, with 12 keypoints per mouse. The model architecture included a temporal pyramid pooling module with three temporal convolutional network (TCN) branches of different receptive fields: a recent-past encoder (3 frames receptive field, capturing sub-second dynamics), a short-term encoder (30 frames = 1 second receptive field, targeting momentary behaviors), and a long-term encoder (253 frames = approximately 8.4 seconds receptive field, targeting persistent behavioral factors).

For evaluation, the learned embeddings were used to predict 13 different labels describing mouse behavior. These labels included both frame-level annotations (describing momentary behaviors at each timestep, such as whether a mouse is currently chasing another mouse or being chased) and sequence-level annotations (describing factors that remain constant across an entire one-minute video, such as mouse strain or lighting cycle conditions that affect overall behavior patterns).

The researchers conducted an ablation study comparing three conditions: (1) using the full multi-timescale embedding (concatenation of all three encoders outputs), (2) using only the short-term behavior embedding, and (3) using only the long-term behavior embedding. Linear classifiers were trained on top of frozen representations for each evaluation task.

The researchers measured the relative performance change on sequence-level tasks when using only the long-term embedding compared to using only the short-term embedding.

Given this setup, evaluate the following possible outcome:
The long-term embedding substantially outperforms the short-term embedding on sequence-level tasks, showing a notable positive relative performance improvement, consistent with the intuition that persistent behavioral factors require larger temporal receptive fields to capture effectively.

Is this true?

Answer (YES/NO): NO